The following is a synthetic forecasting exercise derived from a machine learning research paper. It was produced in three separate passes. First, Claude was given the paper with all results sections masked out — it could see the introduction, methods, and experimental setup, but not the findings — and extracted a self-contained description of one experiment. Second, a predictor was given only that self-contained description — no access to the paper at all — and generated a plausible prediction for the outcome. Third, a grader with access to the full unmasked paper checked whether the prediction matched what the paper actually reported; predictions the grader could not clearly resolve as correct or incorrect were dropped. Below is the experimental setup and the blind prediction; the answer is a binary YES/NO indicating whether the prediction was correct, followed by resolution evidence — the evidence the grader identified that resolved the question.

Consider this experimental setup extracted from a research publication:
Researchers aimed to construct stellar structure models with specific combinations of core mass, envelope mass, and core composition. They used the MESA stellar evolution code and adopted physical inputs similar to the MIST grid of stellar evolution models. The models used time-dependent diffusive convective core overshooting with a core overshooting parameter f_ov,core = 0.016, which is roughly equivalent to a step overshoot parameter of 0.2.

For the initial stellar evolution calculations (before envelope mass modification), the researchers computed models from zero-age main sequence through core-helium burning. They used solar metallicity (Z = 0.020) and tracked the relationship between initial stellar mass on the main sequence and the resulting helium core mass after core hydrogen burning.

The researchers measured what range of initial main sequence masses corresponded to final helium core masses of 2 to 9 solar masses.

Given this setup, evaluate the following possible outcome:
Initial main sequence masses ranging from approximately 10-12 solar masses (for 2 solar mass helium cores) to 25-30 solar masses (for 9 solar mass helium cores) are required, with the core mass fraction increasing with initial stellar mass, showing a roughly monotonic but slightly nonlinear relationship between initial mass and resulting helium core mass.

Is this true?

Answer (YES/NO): NO